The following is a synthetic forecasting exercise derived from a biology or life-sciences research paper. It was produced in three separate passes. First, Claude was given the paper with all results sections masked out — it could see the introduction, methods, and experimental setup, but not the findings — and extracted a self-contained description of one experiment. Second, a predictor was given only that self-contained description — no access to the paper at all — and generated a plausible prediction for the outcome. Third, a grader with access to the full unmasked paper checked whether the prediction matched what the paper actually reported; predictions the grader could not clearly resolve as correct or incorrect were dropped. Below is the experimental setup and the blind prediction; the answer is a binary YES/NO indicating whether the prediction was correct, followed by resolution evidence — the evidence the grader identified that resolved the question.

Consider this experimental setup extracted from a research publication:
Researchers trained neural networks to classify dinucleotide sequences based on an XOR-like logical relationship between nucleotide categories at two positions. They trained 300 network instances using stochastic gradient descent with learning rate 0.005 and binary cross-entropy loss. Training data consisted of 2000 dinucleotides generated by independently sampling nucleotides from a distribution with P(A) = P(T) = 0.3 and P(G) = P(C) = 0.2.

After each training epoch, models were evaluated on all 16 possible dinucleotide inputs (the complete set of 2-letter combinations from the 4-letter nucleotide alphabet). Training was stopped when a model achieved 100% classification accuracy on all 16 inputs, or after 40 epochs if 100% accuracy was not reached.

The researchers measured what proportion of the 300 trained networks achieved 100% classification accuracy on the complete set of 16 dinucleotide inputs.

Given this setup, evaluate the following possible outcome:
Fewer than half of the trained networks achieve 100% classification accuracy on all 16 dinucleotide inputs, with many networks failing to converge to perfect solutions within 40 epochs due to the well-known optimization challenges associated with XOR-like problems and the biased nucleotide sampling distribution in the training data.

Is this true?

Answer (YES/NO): YES